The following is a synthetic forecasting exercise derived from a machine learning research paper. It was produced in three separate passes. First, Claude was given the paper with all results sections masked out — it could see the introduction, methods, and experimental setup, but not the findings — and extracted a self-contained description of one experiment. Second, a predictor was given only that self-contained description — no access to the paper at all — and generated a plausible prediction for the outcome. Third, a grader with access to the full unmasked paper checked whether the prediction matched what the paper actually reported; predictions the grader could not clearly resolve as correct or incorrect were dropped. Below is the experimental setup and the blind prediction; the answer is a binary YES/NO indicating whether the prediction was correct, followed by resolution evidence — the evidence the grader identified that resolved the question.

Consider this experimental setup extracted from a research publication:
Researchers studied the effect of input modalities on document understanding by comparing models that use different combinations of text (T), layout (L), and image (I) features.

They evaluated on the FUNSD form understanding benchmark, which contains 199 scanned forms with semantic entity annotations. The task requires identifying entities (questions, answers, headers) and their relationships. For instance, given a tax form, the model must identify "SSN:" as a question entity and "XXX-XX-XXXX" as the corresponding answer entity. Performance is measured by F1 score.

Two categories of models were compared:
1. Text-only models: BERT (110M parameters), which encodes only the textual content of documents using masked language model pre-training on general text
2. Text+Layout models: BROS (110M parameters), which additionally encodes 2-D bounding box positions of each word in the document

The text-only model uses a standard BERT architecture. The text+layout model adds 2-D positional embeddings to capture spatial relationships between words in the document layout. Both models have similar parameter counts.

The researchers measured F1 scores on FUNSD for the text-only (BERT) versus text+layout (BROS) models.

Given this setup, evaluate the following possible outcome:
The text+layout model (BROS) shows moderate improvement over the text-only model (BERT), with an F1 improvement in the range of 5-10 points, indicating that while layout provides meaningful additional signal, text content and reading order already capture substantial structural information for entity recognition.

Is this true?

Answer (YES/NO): NO